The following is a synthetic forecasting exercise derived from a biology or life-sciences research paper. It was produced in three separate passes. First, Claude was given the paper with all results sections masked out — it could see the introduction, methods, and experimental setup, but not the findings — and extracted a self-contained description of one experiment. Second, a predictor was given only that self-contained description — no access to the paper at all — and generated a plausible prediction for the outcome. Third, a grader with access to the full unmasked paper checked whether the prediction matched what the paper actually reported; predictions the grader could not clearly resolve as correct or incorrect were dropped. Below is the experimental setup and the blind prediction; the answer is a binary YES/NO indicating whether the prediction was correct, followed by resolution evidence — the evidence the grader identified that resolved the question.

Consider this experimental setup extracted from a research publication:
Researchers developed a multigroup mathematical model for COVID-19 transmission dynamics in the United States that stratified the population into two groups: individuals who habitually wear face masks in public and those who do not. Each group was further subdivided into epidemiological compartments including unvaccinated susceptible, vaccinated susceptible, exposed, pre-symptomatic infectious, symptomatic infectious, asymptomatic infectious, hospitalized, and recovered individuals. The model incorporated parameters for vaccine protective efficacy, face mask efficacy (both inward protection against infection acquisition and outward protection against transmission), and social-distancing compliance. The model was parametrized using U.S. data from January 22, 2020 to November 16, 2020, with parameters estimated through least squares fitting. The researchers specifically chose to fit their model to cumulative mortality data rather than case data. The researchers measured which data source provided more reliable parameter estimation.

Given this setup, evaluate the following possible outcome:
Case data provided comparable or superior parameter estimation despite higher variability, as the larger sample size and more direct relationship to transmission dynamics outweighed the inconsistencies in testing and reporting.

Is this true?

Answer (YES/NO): NO